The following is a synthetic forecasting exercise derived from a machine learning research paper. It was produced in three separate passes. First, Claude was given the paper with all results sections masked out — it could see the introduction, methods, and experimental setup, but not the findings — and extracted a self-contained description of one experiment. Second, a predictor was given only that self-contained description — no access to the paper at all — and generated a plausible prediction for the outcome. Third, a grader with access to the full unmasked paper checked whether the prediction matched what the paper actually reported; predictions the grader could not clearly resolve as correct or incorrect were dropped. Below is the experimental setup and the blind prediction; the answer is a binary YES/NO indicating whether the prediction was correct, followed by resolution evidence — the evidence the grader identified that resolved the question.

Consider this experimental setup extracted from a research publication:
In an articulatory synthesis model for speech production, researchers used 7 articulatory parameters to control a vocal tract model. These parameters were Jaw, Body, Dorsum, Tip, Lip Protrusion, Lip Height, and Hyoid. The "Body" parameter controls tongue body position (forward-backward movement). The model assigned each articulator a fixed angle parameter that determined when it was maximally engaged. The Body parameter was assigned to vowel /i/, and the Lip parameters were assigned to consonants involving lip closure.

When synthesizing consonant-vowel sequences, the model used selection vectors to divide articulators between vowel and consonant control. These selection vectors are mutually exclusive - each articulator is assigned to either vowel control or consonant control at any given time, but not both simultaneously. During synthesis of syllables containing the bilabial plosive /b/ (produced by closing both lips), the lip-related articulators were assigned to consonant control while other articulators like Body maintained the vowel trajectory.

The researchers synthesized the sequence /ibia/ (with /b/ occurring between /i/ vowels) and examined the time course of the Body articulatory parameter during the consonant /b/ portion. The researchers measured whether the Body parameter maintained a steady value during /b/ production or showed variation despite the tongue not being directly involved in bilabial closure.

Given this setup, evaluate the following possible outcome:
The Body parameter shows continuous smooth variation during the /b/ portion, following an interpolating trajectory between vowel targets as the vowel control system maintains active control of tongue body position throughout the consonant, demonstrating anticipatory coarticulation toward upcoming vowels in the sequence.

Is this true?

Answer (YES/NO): NO